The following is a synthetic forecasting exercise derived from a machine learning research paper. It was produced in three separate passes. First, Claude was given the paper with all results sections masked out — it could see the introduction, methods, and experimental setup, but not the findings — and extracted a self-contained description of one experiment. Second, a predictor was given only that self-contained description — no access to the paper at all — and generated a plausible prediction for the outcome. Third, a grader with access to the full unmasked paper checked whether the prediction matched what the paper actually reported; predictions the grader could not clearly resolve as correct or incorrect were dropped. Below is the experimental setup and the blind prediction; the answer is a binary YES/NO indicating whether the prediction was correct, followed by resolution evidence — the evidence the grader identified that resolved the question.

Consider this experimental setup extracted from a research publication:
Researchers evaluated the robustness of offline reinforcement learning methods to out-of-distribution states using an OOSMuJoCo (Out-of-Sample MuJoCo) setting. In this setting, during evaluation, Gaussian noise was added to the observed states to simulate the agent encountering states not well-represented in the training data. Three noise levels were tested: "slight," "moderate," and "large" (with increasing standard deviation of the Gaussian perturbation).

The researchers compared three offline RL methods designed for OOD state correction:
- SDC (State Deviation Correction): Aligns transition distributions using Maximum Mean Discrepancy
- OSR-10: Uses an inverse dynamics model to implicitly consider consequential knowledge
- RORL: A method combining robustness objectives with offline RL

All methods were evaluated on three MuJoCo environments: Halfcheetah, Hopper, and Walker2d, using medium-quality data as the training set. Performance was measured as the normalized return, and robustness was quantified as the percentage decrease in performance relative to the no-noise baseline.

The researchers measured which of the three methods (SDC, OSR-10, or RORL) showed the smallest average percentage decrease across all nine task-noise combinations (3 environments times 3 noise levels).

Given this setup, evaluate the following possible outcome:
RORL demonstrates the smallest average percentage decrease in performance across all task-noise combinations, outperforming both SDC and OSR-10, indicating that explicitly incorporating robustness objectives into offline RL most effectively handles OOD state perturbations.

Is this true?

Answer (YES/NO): NO